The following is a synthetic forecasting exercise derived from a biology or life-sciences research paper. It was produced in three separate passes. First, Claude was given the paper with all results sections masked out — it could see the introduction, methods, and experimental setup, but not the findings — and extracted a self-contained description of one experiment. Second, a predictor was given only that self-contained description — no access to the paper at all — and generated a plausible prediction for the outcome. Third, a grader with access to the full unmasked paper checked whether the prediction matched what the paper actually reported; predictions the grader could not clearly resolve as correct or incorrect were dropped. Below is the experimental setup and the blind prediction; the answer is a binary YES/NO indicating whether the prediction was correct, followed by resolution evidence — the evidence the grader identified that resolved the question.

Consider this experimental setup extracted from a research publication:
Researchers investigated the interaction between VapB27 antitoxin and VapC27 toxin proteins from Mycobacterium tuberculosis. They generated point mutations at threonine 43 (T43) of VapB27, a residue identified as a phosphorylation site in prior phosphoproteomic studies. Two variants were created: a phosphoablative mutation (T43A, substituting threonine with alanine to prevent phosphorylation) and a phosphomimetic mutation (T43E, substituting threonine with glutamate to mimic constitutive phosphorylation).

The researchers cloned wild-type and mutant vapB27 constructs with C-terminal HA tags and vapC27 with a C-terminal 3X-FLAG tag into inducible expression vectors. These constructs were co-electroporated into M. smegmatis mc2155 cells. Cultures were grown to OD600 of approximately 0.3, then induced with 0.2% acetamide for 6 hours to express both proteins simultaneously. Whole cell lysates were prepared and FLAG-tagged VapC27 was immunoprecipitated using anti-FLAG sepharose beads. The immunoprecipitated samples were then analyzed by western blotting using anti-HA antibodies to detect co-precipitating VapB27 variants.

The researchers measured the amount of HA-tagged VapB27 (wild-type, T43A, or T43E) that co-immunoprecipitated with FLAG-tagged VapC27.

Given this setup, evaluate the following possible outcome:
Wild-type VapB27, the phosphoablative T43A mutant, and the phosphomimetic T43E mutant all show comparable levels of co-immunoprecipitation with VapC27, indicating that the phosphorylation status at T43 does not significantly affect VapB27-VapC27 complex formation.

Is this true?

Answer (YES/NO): NO